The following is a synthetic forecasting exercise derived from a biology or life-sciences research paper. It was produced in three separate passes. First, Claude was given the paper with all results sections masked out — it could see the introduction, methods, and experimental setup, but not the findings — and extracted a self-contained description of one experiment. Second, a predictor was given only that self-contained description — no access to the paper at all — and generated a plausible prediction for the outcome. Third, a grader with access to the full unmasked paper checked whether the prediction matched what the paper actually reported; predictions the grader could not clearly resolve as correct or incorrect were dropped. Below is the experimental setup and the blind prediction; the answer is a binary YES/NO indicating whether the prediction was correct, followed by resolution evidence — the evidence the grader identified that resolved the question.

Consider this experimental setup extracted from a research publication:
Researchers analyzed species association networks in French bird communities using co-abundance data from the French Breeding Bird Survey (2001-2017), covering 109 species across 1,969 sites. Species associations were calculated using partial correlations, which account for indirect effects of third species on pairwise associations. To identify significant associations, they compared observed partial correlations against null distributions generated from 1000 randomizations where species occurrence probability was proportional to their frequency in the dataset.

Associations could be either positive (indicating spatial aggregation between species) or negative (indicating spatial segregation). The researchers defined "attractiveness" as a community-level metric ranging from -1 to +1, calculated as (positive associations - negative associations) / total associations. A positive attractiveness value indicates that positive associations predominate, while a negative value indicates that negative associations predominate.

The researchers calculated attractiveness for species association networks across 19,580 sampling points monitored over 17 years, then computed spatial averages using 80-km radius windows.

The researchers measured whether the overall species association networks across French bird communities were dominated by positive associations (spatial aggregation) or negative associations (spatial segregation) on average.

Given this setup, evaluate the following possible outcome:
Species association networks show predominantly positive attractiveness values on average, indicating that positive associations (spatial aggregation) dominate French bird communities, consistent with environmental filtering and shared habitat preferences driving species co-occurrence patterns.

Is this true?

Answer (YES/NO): NO